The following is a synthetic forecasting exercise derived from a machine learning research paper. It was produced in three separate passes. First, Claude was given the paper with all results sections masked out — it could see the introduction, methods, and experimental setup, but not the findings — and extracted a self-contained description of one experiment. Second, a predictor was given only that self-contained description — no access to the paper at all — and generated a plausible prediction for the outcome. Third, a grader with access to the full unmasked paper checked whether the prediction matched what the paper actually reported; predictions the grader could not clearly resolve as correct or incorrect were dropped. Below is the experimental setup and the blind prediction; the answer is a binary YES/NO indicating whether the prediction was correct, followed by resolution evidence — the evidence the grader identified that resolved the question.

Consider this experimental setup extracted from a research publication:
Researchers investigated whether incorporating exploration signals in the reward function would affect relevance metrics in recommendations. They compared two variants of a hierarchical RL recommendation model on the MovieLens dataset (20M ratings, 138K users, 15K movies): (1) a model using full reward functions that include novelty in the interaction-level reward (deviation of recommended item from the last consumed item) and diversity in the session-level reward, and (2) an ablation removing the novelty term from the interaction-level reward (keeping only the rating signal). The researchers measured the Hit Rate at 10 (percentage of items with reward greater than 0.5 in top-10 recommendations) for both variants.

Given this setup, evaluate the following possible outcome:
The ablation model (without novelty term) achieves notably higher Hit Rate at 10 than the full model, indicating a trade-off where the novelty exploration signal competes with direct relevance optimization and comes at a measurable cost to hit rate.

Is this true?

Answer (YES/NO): NO